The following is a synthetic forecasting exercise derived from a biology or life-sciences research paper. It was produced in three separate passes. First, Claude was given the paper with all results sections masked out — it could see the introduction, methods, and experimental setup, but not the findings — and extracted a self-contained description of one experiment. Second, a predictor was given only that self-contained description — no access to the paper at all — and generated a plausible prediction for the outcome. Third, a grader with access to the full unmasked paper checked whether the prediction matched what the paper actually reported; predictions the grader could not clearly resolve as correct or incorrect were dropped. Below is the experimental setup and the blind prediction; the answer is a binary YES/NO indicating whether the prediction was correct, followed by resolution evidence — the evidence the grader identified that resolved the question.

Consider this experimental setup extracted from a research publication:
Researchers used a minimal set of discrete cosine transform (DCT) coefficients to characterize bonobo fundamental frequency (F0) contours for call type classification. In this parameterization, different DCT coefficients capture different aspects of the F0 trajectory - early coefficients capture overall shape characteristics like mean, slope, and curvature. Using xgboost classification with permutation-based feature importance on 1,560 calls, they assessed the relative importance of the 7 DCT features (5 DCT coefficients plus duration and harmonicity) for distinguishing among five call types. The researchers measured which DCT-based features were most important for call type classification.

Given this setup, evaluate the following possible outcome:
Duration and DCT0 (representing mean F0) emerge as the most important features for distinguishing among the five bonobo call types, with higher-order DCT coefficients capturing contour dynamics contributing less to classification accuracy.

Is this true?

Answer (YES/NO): NO